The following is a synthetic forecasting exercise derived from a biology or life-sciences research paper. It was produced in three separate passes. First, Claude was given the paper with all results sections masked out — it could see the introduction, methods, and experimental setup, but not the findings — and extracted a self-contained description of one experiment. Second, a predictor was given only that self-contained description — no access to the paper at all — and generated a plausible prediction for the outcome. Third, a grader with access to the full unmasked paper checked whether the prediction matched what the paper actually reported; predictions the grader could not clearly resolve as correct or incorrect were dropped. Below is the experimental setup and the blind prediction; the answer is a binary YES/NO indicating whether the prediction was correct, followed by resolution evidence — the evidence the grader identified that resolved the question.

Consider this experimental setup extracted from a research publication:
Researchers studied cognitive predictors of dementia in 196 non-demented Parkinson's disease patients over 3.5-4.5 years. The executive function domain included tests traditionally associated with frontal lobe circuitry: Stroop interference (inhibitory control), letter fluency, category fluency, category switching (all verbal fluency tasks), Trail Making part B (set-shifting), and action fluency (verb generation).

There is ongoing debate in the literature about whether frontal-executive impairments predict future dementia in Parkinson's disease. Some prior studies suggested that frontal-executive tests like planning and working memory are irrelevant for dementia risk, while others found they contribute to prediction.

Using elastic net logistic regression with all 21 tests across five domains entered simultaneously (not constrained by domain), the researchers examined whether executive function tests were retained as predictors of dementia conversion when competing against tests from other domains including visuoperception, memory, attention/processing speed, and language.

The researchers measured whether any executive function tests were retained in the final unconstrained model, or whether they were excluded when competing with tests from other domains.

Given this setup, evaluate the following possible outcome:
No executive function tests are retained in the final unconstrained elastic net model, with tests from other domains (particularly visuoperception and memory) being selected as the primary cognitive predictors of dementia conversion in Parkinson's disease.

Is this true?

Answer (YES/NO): NO